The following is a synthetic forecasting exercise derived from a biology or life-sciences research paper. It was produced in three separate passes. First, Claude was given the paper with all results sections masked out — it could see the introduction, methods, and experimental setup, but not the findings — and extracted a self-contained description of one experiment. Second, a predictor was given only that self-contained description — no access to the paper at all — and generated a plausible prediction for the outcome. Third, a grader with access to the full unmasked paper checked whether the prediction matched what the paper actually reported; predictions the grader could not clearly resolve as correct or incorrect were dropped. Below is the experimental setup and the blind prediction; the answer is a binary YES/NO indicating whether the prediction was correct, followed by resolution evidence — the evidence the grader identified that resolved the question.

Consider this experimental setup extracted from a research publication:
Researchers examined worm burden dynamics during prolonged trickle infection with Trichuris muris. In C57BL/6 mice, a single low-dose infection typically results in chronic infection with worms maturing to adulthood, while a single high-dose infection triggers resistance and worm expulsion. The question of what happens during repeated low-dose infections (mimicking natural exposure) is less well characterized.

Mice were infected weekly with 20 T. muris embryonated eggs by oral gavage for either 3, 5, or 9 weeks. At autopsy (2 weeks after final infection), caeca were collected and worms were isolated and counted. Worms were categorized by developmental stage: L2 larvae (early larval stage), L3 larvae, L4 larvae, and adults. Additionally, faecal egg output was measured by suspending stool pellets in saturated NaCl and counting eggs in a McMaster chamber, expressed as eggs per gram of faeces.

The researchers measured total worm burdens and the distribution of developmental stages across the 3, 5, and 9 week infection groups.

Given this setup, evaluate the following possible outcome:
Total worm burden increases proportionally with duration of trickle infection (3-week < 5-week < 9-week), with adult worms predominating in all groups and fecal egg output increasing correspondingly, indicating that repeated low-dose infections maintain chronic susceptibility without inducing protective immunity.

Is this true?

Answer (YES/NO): NO